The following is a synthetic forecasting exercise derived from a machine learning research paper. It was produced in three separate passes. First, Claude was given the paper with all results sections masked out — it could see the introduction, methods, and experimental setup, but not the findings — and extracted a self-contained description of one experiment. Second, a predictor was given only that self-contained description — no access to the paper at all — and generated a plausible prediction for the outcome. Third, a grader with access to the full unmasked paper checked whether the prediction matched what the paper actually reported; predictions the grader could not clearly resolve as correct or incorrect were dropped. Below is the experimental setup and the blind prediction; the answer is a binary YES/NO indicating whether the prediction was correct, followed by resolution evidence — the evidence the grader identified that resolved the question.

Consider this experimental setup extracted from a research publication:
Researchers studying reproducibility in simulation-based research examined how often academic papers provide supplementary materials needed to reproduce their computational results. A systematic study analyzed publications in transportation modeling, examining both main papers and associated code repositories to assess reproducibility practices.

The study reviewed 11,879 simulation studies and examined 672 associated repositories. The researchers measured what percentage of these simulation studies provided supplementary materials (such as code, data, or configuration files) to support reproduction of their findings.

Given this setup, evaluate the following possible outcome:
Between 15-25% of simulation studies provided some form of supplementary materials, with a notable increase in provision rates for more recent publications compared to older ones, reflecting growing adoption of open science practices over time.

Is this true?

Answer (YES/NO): NO